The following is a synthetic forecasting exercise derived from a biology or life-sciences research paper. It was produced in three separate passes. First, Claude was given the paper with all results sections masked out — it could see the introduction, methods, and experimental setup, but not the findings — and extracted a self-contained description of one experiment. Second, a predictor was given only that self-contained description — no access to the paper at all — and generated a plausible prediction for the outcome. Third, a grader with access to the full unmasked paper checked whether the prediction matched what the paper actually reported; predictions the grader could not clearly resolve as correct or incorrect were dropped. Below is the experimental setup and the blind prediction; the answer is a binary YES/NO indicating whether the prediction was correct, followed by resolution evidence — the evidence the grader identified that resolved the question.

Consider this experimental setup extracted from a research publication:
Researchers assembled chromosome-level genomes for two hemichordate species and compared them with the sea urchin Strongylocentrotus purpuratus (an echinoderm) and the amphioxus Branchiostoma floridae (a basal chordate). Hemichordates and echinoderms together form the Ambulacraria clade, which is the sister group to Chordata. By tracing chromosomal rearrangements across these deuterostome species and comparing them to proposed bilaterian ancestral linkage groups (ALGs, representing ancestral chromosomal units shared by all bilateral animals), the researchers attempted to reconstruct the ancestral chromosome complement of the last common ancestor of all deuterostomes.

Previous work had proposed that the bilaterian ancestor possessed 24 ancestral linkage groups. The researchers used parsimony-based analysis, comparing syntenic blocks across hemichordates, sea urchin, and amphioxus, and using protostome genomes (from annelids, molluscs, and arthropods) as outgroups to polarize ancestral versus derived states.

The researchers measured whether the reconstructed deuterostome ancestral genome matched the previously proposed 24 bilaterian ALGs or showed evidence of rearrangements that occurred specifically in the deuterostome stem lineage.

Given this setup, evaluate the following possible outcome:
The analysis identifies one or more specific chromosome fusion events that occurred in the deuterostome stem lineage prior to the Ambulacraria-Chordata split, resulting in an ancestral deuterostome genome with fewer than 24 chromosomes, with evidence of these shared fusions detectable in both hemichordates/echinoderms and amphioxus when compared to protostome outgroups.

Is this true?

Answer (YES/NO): NO